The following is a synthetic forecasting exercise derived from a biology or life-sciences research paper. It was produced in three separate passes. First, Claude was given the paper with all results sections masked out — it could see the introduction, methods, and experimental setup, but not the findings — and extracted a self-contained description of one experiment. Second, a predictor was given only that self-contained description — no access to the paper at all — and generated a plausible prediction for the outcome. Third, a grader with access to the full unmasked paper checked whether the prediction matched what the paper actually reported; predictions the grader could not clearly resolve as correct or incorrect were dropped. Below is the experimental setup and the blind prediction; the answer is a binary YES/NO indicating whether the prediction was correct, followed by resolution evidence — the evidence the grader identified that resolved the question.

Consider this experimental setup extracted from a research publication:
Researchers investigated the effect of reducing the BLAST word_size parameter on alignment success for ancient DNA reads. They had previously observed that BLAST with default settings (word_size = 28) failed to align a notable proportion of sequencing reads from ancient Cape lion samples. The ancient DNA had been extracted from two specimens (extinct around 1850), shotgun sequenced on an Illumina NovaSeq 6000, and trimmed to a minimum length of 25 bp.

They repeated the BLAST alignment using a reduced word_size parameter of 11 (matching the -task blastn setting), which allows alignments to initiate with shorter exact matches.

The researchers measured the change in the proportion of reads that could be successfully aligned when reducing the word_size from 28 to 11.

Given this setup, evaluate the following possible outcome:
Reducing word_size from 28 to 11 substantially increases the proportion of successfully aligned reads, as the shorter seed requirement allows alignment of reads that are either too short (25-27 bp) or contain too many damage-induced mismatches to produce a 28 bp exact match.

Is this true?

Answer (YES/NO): YES